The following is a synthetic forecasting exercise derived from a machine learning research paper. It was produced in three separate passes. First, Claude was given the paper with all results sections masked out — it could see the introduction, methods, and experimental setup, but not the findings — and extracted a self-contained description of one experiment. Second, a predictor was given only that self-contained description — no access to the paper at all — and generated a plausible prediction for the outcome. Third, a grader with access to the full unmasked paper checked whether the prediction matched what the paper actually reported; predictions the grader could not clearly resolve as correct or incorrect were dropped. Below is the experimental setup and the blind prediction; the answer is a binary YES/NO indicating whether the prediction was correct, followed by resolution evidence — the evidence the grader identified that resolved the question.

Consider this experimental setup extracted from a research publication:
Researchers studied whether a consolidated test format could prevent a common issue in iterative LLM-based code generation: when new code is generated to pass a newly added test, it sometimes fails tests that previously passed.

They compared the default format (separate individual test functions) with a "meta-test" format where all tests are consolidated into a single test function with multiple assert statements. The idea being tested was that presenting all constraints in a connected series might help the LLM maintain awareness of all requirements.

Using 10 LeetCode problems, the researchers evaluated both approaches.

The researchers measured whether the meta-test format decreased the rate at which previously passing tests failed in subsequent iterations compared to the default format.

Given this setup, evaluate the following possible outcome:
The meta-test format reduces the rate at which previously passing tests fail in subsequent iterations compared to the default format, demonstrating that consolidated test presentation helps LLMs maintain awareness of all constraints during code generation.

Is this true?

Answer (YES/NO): NO